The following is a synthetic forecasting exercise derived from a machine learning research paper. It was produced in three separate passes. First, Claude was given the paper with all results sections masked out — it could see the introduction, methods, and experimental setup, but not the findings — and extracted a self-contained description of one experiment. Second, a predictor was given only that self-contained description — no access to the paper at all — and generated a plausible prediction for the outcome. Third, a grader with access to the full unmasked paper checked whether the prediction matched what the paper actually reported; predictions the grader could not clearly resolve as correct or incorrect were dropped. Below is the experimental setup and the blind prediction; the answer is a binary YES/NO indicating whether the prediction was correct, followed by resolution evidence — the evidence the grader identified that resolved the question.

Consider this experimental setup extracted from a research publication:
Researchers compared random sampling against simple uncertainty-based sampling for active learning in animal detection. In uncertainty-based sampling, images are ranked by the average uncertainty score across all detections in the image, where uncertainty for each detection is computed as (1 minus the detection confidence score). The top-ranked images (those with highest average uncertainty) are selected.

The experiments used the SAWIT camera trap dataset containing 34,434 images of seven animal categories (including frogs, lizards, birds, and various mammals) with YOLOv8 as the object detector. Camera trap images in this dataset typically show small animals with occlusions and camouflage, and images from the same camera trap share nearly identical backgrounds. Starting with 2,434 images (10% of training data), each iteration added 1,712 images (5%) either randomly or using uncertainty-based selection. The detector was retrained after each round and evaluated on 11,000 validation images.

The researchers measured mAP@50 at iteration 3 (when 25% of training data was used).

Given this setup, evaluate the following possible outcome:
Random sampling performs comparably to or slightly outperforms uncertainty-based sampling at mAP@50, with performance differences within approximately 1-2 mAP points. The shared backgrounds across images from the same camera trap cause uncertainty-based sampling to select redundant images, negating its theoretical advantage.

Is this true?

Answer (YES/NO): NO